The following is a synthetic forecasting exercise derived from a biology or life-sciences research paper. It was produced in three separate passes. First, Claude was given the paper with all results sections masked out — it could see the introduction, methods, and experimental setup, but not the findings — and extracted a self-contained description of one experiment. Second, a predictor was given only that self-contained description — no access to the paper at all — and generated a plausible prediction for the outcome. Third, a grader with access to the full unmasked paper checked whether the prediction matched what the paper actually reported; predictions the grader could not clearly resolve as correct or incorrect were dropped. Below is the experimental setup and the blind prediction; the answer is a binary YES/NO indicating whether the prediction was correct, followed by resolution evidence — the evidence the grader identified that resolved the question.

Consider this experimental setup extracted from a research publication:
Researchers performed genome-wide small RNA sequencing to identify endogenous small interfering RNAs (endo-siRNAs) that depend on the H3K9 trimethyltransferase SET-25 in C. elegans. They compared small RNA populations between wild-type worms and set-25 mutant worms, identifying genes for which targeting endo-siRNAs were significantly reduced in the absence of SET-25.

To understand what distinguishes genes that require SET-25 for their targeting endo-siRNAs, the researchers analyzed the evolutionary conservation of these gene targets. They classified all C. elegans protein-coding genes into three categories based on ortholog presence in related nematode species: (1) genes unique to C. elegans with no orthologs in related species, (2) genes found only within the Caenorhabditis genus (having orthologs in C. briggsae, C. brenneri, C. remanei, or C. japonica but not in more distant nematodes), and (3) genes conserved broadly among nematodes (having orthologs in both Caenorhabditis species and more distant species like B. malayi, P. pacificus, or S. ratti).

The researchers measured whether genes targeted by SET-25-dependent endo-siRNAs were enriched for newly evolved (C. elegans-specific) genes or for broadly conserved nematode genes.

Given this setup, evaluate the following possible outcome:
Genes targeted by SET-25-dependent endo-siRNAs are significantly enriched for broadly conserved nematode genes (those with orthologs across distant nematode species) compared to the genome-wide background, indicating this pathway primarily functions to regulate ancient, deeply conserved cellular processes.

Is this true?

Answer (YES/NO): NO